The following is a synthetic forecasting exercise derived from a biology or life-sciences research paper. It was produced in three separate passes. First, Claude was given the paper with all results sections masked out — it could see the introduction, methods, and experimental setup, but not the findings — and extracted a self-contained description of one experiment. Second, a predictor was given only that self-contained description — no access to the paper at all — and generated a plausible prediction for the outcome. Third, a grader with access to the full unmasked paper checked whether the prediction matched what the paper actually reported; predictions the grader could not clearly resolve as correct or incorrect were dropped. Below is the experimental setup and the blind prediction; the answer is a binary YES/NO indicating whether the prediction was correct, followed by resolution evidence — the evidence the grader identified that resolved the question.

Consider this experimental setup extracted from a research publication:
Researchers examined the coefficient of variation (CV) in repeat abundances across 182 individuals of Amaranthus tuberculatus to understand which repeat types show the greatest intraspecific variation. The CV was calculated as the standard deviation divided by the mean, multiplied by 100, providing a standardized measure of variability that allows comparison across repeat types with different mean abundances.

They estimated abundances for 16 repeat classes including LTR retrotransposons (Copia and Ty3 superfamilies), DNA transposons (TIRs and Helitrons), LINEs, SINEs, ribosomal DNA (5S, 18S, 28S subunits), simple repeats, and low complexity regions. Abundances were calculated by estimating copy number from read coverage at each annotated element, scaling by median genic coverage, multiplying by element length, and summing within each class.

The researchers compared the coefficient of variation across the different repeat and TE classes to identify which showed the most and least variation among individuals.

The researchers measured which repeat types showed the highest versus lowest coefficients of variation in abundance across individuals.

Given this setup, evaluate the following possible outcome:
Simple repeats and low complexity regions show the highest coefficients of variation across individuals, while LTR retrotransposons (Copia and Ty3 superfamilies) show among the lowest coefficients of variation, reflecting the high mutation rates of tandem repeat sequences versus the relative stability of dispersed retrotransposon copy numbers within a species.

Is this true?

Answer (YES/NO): NO